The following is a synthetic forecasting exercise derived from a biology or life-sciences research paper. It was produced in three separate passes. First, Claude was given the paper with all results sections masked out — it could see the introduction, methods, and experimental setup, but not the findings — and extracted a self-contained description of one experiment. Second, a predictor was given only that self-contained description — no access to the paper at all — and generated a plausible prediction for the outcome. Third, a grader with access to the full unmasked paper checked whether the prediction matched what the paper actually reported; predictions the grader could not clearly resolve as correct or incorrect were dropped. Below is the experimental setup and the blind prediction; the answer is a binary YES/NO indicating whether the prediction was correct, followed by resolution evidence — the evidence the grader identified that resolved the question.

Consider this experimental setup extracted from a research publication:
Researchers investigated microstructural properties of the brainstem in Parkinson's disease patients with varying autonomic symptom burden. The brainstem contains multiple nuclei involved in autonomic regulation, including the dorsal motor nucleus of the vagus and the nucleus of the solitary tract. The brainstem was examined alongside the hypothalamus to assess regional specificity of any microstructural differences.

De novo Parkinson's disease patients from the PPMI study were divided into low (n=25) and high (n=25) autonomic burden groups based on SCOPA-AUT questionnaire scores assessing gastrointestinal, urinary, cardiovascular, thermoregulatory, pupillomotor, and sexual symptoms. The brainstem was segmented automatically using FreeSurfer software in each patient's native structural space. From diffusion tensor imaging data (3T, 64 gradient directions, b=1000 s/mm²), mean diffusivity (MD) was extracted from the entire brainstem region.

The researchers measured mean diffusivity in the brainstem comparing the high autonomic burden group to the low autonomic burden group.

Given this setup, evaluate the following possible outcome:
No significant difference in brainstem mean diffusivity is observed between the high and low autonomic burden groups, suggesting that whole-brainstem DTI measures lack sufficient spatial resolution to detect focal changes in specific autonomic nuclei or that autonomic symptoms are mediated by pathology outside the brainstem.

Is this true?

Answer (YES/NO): YES